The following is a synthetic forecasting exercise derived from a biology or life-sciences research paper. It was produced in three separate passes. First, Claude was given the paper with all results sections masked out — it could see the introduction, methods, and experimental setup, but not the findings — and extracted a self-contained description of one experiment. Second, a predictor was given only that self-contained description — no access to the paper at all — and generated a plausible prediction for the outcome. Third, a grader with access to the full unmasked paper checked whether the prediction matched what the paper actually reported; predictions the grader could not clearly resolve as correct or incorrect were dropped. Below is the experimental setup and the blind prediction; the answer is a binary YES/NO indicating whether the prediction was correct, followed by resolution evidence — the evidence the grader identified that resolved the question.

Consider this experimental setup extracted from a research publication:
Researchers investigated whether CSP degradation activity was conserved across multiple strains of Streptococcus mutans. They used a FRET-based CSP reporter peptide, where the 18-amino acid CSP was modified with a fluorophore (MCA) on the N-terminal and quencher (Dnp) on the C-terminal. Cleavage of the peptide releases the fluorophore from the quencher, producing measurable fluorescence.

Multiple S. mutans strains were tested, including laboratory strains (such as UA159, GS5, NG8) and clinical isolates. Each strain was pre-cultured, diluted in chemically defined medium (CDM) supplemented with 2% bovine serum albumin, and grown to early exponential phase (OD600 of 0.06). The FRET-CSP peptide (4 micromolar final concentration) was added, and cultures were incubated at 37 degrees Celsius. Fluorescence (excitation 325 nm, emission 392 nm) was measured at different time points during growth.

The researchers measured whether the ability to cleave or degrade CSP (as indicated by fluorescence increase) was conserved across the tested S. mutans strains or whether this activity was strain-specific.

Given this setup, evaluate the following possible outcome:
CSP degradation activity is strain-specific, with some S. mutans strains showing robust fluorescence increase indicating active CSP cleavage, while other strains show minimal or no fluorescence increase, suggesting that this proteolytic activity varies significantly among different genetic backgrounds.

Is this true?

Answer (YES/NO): NO